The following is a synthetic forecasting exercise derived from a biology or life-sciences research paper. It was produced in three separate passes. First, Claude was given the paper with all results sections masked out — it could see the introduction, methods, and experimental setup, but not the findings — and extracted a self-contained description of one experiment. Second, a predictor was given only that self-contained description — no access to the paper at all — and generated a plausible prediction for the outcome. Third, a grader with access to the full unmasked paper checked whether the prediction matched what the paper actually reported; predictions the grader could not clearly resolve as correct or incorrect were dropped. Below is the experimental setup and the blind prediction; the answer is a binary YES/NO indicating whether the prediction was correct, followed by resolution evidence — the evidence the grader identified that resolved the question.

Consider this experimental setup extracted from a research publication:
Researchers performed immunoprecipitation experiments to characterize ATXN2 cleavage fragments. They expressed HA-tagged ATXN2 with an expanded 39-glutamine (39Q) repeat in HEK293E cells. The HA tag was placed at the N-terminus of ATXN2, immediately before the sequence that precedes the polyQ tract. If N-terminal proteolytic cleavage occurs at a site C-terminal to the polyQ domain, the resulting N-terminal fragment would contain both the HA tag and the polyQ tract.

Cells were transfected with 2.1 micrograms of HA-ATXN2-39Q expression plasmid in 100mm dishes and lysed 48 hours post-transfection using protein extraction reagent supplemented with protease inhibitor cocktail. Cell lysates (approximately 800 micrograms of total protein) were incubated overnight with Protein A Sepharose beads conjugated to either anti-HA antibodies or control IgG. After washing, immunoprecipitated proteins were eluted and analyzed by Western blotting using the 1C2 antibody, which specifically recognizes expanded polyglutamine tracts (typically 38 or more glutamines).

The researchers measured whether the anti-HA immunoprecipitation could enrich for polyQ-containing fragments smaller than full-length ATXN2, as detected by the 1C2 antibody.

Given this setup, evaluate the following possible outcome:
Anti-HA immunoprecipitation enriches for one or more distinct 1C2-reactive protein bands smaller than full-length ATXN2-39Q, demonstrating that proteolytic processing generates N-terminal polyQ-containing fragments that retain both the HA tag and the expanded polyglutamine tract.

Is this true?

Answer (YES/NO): YES